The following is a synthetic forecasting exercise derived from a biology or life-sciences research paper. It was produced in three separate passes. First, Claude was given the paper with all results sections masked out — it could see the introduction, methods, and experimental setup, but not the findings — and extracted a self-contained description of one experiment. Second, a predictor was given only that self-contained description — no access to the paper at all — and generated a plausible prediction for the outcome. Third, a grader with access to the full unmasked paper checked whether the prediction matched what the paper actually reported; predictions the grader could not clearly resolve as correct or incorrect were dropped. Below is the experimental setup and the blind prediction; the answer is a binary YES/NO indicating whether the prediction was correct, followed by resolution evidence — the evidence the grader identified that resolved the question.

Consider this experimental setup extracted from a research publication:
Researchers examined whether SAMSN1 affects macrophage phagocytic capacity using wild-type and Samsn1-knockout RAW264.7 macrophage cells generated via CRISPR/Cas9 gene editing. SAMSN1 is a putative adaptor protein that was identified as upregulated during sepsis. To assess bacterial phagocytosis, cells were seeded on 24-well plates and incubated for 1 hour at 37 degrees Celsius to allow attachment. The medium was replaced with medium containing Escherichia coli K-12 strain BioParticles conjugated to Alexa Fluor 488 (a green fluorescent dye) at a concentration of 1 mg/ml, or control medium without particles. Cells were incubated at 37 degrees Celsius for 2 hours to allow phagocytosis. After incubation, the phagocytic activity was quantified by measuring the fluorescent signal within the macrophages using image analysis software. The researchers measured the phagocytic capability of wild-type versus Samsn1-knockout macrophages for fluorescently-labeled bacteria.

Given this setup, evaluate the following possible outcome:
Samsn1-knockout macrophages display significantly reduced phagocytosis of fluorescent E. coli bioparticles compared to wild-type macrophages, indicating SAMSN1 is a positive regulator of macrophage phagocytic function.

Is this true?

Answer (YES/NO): NO